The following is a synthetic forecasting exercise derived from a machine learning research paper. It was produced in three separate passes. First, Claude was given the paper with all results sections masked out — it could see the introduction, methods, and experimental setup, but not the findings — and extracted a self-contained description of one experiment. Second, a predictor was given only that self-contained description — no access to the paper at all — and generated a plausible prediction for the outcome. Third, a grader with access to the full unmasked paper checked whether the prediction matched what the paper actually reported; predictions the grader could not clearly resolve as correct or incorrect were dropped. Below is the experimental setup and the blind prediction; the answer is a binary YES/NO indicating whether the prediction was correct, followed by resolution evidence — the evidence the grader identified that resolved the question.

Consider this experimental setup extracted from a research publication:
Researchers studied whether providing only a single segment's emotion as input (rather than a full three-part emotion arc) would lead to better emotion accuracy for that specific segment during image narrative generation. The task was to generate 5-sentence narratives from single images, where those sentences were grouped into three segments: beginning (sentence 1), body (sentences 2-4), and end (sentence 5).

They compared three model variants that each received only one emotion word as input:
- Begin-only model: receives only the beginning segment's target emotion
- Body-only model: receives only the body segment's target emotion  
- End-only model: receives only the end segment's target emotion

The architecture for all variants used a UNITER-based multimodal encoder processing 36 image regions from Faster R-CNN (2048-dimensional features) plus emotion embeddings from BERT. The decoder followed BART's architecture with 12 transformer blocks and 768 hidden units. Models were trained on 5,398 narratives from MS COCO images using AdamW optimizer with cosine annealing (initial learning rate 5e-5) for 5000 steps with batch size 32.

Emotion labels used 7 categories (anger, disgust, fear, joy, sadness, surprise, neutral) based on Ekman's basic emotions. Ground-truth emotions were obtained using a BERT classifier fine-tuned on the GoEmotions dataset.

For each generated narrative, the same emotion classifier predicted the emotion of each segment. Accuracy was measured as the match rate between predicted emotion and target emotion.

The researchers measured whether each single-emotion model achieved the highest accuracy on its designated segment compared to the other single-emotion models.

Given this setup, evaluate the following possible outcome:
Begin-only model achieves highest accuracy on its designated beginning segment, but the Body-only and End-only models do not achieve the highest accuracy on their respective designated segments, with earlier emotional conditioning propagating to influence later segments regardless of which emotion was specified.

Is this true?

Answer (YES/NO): NO